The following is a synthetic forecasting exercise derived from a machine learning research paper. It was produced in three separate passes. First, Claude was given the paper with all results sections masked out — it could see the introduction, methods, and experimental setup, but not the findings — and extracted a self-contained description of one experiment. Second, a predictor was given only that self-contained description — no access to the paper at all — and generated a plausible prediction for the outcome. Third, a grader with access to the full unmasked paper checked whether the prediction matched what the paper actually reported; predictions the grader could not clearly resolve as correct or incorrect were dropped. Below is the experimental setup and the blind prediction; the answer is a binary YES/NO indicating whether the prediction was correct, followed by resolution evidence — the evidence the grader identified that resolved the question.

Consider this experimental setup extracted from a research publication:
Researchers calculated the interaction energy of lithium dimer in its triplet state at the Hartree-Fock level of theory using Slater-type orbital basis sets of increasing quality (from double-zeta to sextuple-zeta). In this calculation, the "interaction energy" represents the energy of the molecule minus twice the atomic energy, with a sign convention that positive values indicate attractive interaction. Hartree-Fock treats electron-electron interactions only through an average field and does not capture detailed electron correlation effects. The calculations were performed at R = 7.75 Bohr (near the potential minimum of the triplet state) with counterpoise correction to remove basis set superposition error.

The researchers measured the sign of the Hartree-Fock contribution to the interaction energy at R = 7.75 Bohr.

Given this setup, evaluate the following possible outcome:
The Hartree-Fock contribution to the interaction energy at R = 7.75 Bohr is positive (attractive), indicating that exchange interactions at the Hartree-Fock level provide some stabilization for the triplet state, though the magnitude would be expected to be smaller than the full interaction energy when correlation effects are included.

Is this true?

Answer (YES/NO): NO